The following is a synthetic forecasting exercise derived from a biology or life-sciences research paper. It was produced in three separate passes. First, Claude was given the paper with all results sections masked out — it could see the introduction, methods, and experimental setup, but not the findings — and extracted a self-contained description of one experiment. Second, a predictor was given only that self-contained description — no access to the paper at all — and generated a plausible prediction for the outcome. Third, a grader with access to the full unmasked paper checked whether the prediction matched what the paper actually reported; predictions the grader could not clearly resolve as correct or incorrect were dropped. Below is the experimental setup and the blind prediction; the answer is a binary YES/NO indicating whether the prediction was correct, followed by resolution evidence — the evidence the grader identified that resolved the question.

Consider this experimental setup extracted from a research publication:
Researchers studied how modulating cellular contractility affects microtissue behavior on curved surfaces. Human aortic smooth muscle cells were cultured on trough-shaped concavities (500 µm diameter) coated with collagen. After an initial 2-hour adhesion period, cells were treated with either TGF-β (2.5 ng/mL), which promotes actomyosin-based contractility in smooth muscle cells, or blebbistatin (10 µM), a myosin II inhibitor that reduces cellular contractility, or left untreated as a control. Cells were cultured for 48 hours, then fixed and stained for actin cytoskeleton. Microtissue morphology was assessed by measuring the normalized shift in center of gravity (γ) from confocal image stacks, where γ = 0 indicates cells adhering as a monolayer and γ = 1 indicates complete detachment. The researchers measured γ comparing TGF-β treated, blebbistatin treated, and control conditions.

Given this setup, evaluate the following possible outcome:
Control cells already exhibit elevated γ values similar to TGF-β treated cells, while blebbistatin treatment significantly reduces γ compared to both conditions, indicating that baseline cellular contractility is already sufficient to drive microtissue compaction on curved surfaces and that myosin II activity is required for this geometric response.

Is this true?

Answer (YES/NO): NO